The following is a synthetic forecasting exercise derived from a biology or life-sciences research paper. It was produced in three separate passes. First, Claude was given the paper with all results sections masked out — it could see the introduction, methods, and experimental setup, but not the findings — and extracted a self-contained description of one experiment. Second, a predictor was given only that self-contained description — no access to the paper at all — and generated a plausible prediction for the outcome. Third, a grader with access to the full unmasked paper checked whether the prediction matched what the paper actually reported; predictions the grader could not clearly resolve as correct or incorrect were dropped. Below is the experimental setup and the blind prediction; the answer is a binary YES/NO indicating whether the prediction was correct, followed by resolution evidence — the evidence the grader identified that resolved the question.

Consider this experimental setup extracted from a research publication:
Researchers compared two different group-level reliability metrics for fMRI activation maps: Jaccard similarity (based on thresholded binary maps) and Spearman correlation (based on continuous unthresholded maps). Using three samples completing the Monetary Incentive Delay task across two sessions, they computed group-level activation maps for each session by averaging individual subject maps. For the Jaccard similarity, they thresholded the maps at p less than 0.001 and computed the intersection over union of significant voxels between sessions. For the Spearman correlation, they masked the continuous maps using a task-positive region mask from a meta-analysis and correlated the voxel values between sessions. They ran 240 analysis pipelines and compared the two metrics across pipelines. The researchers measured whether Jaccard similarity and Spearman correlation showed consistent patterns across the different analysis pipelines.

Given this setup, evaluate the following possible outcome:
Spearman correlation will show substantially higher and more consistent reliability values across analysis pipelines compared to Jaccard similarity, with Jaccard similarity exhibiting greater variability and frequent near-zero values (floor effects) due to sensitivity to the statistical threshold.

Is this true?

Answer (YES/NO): NO